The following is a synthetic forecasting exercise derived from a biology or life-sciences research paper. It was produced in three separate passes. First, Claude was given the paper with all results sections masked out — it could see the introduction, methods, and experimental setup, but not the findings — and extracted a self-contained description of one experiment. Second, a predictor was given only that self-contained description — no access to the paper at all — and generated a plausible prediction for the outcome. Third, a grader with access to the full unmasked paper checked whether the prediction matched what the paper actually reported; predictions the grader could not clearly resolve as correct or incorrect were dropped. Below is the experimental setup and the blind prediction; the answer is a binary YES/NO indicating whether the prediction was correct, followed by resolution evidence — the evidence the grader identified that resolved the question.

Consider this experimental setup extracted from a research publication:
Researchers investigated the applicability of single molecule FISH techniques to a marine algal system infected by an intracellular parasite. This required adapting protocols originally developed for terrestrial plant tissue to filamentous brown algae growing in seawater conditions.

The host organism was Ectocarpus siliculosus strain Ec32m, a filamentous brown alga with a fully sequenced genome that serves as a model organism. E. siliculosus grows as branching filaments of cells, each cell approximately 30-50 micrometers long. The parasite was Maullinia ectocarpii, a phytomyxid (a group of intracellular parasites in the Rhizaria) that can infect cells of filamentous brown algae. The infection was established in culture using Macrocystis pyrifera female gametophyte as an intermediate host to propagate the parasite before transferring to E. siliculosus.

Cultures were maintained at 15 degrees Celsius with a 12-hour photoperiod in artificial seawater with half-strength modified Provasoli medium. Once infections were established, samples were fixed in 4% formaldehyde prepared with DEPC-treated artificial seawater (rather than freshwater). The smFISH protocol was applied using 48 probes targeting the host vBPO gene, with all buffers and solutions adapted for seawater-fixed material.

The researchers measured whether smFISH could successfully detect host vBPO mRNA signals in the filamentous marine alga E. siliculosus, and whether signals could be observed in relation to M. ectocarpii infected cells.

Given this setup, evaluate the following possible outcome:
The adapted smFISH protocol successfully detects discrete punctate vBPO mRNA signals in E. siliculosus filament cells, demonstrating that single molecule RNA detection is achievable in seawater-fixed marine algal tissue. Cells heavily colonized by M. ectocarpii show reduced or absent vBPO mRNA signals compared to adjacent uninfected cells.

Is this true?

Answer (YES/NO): NO